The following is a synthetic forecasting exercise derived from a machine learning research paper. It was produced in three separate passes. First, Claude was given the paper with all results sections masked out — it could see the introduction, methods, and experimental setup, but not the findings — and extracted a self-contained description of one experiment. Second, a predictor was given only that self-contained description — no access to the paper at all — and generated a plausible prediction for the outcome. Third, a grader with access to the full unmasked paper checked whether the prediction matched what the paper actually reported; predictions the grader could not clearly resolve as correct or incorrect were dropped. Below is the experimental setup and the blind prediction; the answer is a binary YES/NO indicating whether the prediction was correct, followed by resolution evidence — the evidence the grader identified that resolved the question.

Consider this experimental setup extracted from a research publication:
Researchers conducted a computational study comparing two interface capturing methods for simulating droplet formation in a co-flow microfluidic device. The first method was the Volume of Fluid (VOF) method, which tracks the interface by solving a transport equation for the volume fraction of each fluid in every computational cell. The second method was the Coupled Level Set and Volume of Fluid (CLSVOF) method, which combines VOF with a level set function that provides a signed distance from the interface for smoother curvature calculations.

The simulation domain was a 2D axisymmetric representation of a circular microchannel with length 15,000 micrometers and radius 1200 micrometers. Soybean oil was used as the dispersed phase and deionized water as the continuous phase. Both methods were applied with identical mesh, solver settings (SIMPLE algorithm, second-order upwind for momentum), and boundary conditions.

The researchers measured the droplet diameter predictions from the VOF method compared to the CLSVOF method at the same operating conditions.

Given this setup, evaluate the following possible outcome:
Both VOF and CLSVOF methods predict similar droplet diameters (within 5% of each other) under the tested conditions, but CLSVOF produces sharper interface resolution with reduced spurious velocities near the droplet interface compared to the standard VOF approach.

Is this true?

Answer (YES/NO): NO